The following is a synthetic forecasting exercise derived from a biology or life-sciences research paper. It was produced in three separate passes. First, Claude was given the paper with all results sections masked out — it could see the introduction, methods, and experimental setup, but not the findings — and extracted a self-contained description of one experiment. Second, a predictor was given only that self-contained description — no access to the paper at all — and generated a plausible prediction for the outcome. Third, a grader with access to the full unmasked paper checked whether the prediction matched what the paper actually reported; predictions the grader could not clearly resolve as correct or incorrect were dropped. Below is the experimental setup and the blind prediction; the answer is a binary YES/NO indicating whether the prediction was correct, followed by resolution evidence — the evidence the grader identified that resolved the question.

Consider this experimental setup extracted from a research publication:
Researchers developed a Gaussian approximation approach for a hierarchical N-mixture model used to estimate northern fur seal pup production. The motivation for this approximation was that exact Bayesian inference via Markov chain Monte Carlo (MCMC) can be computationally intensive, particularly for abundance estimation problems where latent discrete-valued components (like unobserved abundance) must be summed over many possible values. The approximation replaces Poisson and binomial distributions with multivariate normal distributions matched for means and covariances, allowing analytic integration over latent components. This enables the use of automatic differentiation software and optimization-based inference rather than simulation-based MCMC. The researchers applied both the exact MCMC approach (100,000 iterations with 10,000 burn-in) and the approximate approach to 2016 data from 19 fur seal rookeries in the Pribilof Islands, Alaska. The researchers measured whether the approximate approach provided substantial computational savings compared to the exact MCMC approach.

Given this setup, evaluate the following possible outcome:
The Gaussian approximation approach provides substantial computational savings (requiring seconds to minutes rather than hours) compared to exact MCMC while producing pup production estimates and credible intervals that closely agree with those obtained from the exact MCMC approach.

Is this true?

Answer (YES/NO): NO